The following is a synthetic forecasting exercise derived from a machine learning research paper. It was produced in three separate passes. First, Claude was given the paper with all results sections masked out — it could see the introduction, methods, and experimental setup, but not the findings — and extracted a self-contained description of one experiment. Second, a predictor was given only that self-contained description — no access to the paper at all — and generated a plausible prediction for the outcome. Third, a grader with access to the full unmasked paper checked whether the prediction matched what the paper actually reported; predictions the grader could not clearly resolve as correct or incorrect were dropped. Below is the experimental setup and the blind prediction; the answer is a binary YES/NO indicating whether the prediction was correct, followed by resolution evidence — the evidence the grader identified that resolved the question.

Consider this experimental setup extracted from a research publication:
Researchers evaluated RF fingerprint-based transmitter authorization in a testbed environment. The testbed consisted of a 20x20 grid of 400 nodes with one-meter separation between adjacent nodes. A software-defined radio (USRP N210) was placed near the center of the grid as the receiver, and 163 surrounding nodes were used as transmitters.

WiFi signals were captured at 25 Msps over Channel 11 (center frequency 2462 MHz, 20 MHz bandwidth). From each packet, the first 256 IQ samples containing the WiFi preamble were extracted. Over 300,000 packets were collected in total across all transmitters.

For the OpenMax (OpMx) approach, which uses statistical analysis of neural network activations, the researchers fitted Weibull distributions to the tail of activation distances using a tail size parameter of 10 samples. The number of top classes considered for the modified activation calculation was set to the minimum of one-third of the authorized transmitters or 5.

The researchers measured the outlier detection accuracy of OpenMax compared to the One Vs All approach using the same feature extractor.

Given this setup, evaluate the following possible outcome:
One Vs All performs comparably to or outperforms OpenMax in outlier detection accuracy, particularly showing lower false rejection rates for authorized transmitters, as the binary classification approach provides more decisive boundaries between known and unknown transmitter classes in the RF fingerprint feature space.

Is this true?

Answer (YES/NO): YES